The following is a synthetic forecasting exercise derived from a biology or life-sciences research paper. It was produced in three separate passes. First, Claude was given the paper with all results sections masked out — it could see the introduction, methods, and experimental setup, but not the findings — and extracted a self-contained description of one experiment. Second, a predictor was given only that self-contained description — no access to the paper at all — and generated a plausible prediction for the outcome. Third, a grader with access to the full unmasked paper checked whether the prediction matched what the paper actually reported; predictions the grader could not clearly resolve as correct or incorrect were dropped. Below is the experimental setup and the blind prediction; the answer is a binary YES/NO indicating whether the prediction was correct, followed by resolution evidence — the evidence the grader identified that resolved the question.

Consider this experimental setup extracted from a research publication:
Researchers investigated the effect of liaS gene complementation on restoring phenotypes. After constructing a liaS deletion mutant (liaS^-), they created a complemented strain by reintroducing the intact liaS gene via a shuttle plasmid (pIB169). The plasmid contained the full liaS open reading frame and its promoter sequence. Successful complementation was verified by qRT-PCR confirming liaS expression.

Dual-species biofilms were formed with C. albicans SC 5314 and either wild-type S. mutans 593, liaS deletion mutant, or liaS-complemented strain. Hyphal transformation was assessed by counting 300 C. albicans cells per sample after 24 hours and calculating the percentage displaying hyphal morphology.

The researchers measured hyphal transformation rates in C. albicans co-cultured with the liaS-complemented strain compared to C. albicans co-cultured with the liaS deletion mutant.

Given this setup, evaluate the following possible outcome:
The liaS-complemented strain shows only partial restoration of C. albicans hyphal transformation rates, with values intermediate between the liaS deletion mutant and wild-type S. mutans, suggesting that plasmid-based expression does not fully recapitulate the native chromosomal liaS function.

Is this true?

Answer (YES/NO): NO